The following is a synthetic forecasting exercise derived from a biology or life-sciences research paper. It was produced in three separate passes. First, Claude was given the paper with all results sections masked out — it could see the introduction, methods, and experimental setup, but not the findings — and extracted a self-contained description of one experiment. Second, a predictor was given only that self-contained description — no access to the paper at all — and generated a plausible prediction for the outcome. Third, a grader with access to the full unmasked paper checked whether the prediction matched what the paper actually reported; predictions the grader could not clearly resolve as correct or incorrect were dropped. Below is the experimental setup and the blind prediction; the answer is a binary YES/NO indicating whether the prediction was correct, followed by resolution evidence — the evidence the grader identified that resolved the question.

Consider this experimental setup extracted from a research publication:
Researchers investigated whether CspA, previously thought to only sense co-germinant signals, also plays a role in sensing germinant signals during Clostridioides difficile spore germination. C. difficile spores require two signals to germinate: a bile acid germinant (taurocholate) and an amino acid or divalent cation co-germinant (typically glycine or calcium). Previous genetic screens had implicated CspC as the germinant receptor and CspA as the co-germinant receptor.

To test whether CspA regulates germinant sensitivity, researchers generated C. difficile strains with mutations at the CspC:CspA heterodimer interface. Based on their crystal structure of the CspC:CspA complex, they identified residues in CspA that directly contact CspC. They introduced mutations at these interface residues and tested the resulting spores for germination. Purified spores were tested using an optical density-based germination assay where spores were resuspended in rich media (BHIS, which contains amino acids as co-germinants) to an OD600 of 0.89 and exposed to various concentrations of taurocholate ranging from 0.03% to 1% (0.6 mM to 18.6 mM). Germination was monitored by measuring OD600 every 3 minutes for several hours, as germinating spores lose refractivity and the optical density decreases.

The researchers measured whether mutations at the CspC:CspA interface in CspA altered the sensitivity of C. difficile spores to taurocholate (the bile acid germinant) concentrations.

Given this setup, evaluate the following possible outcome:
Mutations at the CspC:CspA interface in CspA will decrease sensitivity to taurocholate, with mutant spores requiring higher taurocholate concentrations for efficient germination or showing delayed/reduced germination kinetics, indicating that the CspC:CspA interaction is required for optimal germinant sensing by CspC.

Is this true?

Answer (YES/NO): NO